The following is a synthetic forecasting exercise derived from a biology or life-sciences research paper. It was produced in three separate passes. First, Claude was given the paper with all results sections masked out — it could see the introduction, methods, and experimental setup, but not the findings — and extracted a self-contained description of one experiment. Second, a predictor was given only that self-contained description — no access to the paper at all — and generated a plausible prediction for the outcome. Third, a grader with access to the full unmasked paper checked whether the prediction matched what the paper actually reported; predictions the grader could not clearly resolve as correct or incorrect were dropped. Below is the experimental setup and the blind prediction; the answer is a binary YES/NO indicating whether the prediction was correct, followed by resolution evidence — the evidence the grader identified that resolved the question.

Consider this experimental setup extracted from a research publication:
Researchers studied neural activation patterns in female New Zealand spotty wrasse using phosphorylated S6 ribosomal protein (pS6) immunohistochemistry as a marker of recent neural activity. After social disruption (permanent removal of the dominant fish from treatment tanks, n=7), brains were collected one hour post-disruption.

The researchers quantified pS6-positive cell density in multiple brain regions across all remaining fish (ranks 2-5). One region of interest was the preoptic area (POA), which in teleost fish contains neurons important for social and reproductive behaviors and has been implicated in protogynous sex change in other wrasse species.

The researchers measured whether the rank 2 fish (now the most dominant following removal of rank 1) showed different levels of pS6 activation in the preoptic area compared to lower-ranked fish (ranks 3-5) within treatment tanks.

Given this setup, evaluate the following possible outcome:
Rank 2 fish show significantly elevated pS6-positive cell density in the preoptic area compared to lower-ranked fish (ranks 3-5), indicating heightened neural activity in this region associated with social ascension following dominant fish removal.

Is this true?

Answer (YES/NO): YES